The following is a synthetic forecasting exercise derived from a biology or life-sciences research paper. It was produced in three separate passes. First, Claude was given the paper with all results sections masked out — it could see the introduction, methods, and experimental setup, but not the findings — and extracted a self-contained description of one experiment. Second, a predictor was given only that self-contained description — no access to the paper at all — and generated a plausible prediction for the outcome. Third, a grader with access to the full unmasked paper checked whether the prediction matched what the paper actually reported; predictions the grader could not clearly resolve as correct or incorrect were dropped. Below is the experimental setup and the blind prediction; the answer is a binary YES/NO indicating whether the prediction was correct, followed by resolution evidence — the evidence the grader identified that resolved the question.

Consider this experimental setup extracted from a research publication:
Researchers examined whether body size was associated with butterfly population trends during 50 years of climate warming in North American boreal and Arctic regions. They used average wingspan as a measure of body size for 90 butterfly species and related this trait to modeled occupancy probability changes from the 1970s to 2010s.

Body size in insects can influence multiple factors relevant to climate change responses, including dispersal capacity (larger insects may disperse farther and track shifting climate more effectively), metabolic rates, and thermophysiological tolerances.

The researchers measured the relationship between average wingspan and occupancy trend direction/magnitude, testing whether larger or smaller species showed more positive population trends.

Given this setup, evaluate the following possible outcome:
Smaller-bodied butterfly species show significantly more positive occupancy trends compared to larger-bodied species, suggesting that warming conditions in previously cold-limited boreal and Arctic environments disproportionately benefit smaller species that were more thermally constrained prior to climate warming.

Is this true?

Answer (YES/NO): NO